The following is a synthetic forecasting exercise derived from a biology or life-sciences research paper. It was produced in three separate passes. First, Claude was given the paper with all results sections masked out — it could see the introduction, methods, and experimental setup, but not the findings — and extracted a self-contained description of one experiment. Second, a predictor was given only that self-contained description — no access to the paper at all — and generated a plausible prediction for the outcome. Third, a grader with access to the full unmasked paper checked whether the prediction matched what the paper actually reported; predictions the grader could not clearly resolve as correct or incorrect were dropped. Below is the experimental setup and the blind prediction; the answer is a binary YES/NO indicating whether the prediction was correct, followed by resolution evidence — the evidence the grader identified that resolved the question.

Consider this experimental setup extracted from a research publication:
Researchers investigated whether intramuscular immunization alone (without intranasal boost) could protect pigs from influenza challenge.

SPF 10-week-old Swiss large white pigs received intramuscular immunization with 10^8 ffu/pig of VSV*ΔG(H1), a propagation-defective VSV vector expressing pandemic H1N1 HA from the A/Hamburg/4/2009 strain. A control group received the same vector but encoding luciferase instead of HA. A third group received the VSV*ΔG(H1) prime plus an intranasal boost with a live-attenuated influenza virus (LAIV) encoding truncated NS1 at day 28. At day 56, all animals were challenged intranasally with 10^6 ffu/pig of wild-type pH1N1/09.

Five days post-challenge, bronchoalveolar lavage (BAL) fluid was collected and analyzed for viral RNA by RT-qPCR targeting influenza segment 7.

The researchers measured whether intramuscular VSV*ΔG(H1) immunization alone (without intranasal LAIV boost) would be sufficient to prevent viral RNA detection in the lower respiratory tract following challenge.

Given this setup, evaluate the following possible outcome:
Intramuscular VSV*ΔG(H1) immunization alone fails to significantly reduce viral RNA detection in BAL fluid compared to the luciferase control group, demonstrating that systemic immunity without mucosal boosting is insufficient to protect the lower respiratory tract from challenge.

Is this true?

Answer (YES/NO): NO